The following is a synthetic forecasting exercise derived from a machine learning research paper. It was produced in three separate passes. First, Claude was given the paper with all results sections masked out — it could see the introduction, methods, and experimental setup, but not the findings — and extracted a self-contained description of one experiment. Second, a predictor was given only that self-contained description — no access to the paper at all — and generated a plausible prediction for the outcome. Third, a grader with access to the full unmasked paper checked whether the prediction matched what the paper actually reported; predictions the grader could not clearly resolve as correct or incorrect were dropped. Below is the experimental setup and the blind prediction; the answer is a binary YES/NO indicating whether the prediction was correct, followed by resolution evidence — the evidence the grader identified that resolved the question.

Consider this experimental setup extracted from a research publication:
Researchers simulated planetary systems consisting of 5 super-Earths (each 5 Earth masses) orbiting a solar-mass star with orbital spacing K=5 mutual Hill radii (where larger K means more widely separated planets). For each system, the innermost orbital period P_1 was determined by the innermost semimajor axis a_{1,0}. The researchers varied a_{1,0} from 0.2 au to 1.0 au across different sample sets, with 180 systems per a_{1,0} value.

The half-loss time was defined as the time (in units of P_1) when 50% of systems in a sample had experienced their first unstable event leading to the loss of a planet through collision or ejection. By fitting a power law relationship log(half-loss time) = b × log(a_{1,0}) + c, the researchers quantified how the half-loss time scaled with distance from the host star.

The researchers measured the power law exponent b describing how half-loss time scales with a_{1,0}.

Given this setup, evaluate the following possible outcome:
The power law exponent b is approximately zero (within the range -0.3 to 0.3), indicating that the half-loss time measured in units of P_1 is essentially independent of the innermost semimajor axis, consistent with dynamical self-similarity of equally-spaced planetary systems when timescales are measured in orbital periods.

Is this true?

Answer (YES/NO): NO